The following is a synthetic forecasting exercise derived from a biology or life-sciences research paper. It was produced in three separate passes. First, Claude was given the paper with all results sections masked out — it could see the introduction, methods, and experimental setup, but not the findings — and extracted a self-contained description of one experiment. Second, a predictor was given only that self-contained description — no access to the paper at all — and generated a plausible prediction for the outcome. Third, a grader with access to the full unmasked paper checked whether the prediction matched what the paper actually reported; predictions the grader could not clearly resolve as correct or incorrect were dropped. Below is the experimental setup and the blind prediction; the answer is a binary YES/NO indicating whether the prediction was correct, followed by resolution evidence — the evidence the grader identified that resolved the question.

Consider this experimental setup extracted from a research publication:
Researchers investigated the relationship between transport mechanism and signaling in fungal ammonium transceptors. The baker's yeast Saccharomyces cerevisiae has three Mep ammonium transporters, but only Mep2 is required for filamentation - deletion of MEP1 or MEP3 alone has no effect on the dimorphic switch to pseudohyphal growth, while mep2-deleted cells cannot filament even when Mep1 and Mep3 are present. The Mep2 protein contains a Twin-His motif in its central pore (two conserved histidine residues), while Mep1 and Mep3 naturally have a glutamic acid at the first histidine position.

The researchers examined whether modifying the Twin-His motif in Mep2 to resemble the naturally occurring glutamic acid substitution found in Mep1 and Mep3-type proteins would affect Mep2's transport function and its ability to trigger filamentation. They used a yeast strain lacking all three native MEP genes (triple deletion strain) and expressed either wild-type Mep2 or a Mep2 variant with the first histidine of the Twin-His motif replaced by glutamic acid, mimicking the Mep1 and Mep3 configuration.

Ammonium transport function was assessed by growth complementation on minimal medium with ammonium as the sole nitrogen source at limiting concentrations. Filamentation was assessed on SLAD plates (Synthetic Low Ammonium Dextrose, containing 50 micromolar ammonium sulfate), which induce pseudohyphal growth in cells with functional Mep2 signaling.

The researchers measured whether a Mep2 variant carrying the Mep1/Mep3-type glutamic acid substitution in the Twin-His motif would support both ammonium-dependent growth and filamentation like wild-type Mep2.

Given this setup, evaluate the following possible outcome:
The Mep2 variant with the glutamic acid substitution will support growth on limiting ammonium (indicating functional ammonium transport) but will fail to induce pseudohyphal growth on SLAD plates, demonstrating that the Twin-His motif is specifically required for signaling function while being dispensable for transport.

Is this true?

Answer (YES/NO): YES